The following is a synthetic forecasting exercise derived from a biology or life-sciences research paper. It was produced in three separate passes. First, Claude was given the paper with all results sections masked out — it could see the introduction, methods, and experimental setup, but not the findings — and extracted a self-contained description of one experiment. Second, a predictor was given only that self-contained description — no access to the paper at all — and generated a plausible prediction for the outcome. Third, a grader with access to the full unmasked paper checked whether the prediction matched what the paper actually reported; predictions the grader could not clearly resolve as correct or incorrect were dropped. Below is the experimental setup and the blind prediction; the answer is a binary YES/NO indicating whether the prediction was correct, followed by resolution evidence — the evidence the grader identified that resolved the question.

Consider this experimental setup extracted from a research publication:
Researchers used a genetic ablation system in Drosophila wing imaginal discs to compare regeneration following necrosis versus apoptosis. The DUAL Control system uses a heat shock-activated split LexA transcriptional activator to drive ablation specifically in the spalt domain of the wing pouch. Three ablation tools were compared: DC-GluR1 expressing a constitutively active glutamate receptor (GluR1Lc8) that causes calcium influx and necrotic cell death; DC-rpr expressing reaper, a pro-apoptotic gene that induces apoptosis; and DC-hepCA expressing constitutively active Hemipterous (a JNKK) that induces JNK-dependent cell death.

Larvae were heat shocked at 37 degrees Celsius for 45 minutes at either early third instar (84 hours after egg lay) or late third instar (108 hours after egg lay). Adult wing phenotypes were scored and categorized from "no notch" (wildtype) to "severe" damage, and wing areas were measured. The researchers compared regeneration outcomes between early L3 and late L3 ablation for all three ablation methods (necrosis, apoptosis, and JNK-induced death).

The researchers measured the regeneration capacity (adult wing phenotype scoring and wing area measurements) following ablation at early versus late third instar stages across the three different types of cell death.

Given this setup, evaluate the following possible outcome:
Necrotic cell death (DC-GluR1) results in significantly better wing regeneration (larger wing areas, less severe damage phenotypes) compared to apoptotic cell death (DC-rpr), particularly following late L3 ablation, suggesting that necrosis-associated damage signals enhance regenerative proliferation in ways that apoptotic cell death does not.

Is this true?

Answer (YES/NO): NO